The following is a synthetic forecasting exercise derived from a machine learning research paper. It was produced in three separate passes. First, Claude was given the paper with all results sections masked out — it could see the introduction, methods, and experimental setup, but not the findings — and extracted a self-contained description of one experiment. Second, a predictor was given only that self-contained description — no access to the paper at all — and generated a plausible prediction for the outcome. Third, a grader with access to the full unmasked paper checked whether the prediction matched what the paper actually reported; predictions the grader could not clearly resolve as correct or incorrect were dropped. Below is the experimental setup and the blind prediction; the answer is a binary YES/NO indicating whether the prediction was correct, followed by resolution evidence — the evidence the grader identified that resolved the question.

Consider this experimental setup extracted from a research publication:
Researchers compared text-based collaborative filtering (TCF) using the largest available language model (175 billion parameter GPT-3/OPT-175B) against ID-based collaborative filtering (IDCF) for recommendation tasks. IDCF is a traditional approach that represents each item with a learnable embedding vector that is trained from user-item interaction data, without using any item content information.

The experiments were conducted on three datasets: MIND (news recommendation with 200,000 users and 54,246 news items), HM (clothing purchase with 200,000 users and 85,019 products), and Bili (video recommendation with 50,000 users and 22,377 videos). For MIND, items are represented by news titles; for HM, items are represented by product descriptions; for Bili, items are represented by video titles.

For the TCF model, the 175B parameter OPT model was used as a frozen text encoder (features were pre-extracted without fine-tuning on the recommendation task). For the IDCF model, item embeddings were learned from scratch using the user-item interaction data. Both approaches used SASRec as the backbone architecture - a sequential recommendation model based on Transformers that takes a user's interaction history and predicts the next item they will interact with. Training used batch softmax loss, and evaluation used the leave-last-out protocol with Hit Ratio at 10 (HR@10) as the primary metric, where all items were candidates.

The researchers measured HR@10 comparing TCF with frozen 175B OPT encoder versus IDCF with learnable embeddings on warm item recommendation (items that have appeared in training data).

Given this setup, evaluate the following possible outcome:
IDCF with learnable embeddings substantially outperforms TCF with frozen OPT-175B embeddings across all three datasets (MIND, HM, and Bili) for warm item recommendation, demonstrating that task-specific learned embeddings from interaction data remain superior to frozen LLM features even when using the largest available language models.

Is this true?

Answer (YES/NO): NO